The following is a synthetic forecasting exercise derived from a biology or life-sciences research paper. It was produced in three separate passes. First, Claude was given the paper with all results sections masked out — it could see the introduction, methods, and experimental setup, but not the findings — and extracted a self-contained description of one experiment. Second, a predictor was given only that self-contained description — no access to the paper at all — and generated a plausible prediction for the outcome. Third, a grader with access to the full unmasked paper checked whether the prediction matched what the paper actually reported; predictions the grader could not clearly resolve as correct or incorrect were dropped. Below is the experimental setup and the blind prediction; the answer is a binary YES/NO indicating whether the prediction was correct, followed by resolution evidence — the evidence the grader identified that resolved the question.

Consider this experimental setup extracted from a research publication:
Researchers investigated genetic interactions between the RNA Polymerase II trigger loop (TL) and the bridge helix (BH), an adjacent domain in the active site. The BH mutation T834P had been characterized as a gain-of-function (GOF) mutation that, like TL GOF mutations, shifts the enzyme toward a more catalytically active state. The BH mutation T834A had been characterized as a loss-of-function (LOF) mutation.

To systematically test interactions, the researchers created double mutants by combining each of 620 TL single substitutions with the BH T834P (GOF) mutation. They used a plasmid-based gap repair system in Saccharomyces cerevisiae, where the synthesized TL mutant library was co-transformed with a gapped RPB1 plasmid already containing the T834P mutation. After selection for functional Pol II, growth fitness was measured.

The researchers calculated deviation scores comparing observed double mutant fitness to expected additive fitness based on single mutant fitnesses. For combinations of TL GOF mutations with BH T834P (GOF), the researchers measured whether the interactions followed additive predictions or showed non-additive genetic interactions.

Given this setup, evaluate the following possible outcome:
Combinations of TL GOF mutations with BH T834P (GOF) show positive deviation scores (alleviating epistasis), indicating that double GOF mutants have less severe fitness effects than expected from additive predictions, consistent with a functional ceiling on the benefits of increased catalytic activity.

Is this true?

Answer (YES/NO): NO